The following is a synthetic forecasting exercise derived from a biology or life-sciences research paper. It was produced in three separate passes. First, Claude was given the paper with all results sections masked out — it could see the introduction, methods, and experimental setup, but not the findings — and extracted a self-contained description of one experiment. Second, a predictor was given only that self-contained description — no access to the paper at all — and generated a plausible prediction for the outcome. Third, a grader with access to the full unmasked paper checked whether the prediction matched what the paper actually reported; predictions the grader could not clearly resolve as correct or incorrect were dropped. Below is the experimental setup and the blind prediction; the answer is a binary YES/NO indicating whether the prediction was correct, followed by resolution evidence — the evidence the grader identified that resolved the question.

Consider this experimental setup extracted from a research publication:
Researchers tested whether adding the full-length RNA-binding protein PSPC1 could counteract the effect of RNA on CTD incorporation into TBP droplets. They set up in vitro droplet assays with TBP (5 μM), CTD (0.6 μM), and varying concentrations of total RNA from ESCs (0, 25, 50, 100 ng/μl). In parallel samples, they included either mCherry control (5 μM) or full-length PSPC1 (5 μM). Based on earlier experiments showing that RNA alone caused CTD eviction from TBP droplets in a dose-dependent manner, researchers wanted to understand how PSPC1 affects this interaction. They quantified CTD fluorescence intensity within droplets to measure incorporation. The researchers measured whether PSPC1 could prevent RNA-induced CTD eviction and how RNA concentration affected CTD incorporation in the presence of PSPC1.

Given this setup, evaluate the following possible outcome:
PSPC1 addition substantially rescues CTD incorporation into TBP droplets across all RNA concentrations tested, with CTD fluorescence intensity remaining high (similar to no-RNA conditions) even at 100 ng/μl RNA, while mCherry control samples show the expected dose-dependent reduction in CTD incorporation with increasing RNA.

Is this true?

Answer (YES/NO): NO